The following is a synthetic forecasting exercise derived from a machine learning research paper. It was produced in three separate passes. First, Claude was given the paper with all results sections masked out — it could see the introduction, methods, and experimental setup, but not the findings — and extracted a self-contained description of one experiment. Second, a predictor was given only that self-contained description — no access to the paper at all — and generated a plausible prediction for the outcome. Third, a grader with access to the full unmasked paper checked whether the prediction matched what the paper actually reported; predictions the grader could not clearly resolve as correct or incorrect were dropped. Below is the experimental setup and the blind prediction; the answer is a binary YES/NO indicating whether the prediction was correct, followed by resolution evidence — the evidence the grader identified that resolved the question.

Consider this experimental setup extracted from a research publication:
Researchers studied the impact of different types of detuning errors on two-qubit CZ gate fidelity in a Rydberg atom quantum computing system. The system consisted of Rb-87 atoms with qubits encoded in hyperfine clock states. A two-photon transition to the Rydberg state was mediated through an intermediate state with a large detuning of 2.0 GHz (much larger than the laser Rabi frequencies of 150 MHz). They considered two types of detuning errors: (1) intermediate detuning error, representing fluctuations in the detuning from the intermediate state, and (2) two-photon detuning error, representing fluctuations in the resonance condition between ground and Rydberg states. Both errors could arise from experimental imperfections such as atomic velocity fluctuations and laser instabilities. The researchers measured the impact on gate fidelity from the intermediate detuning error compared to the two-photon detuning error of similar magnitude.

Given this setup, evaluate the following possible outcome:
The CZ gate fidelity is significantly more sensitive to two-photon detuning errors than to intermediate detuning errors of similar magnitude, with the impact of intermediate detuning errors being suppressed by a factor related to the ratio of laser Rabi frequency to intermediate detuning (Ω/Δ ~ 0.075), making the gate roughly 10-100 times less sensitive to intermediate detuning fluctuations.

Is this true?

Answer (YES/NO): NO